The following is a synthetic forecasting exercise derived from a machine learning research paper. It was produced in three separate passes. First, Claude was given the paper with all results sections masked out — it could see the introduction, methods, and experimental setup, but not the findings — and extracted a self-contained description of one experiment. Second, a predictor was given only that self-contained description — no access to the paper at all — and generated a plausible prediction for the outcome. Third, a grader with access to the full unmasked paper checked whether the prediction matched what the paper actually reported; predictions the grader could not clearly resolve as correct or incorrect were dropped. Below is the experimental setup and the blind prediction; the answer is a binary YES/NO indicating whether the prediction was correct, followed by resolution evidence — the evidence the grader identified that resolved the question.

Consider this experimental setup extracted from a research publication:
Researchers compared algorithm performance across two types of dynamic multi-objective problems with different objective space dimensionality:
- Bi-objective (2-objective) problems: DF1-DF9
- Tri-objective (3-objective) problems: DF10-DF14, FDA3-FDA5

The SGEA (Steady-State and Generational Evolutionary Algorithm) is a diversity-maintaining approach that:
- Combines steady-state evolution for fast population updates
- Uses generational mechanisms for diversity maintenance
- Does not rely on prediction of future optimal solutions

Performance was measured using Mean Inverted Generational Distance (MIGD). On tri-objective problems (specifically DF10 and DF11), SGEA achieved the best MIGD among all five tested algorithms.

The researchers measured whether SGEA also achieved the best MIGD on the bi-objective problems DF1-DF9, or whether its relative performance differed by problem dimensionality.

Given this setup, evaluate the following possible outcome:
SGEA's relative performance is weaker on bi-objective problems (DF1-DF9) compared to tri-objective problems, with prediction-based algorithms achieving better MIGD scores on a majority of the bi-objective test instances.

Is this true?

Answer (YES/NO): YES